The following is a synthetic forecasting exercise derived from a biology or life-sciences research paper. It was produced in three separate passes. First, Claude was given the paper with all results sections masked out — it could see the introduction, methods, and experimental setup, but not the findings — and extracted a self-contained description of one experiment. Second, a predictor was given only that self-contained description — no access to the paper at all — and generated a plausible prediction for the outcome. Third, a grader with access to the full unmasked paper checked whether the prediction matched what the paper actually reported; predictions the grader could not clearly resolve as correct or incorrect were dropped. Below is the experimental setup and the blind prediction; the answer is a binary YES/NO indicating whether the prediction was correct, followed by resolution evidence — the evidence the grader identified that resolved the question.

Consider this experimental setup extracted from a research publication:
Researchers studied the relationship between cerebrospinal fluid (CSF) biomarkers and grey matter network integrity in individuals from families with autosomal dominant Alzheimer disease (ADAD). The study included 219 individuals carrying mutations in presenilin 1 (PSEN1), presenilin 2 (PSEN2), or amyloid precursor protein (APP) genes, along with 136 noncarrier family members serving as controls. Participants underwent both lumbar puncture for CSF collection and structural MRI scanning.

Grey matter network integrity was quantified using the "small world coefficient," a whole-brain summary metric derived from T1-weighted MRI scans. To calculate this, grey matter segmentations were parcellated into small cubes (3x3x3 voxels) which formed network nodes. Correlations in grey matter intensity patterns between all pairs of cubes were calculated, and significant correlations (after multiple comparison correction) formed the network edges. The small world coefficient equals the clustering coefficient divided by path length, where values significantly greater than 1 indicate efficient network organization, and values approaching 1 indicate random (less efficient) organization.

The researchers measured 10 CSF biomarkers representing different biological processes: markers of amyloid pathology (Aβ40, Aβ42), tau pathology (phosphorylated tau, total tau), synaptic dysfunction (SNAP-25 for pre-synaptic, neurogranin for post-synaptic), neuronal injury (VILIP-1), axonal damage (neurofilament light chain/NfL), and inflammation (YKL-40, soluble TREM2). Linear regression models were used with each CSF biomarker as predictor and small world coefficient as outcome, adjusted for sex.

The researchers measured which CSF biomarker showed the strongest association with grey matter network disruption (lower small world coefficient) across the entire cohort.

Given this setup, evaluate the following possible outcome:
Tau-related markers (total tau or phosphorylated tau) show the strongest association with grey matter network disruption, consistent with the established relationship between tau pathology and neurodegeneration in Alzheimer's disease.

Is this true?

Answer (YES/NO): NO